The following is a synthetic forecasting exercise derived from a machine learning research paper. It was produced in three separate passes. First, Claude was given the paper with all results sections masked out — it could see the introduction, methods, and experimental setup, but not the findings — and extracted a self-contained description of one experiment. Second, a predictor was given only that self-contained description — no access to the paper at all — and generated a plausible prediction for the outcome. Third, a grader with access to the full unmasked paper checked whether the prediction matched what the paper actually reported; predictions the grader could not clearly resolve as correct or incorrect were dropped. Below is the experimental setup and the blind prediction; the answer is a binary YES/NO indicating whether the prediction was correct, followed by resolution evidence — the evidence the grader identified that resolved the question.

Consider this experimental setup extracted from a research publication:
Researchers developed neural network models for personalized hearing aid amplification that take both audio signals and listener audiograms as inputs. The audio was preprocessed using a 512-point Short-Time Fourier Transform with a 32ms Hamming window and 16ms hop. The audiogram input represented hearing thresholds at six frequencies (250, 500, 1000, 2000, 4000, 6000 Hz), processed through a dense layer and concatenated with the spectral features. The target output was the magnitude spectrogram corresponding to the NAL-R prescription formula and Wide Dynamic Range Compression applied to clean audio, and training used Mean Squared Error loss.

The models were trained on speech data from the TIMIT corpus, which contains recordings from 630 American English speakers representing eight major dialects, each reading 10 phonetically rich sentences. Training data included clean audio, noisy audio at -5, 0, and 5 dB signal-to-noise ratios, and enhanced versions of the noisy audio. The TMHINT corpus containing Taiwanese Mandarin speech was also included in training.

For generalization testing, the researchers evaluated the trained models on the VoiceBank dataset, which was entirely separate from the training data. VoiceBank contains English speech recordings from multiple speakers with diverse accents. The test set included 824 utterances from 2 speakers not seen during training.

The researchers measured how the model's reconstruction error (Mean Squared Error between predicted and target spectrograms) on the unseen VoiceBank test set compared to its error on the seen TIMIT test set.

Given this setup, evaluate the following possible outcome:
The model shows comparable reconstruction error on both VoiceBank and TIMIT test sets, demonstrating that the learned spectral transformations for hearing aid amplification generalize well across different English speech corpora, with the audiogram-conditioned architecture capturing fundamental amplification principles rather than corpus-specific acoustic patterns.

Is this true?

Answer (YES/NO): YES